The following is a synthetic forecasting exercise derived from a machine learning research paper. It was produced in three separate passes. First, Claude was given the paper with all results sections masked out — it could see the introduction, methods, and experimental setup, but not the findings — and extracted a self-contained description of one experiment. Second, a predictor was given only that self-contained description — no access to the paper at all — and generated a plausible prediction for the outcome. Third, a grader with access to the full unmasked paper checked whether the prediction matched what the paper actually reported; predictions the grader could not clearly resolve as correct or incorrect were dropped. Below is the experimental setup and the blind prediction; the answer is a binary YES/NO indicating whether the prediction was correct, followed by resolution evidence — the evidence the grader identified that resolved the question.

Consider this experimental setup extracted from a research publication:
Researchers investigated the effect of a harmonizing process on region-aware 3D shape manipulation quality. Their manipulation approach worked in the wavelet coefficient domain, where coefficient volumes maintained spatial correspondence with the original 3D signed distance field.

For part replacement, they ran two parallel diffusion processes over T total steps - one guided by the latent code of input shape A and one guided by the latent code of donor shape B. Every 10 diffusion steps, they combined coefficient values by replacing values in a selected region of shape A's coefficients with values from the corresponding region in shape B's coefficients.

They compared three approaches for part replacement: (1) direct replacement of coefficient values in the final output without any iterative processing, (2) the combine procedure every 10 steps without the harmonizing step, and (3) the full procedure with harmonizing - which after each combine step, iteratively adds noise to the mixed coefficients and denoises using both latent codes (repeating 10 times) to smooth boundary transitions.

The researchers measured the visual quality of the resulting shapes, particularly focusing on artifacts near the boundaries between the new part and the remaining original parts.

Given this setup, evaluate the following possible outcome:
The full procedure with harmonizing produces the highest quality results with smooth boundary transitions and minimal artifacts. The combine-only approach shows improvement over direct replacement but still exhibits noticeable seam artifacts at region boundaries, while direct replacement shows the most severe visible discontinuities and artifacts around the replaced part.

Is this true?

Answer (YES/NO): NO